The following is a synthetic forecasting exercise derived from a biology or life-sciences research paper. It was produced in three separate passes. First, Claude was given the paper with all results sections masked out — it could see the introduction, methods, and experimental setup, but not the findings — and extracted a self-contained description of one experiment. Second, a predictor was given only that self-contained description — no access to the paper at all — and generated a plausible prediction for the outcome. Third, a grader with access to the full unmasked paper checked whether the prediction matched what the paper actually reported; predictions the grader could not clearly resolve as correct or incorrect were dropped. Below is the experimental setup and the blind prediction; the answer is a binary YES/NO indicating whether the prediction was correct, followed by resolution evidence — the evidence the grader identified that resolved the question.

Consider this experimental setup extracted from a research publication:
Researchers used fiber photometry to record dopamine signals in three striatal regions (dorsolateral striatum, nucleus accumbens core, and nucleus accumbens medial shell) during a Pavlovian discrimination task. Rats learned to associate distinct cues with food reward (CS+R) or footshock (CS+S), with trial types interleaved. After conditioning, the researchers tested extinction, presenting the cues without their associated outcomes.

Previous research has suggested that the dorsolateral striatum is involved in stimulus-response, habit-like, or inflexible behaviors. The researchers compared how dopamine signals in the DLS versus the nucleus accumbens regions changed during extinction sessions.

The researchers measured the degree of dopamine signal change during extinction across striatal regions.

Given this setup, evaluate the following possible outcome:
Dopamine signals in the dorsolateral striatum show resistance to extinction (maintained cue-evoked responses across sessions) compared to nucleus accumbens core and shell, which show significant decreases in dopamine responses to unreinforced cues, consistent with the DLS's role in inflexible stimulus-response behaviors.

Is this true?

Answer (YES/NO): NO